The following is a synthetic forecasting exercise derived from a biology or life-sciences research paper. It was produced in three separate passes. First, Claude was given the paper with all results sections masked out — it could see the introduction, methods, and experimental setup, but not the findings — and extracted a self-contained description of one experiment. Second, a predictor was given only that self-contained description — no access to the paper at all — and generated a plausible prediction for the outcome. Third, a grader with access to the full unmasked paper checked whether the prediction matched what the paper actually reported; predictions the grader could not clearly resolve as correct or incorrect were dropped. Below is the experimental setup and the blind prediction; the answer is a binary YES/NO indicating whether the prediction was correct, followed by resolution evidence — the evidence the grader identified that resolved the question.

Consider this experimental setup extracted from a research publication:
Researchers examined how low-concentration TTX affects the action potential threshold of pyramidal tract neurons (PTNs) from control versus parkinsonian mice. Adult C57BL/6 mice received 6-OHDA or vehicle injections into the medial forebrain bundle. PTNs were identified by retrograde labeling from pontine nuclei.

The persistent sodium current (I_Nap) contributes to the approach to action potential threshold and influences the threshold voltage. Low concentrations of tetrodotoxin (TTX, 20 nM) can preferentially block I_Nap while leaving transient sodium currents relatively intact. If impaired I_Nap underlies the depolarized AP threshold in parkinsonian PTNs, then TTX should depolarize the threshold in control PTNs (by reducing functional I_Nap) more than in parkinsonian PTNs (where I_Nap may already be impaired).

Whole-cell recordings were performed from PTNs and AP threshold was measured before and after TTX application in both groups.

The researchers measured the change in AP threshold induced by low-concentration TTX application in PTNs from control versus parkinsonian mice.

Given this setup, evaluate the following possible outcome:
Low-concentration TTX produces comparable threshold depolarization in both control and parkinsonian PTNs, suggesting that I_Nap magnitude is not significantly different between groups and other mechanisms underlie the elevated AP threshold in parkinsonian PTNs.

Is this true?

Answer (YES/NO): NO